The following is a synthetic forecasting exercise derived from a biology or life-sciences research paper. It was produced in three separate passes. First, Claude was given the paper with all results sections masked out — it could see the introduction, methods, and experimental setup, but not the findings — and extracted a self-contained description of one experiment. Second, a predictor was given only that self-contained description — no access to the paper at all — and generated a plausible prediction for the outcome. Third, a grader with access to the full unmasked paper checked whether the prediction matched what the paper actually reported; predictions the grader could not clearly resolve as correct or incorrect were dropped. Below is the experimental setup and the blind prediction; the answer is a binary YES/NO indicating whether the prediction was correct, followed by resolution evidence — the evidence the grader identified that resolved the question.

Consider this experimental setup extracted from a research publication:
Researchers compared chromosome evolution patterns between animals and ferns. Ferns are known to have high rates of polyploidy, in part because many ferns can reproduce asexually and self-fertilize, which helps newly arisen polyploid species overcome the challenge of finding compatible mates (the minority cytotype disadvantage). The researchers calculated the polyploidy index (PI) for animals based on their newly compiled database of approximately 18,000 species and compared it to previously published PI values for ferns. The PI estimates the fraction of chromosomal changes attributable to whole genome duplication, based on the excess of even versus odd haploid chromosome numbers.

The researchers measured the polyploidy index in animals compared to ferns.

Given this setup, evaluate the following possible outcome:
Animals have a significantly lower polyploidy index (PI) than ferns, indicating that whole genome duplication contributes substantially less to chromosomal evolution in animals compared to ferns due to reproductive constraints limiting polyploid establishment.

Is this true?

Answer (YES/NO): YES